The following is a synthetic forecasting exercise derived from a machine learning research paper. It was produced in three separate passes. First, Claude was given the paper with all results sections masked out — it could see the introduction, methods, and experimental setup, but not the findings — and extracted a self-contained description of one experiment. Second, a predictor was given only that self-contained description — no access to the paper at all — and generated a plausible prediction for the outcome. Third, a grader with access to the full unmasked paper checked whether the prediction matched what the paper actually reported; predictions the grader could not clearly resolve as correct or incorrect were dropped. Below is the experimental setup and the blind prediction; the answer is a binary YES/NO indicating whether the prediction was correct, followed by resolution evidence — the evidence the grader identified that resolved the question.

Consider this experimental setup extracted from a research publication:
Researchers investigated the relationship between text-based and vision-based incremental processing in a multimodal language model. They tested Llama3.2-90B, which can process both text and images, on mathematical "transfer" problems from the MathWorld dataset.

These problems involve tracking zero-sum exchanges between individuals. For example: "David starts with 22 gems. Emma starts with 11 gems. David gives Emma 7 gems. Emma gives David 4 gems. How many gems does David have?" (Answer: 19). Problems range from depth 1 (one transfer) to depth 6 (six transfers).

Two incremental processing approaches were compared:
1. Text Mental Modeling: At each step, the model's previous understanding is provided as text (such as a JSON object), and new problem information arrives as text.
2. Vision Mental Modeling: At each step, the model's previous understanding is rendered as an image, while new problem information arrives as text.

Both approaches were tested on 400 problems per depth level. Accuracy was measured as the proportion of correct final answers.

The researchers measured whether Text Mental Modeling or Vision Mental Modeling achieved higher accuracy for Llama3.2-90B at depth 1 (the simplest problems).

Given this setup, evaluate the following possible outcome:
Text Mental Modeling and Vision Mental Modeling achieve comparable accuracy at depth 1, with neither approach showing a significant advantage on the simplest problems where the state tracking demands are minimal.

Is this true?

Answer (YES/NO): NO